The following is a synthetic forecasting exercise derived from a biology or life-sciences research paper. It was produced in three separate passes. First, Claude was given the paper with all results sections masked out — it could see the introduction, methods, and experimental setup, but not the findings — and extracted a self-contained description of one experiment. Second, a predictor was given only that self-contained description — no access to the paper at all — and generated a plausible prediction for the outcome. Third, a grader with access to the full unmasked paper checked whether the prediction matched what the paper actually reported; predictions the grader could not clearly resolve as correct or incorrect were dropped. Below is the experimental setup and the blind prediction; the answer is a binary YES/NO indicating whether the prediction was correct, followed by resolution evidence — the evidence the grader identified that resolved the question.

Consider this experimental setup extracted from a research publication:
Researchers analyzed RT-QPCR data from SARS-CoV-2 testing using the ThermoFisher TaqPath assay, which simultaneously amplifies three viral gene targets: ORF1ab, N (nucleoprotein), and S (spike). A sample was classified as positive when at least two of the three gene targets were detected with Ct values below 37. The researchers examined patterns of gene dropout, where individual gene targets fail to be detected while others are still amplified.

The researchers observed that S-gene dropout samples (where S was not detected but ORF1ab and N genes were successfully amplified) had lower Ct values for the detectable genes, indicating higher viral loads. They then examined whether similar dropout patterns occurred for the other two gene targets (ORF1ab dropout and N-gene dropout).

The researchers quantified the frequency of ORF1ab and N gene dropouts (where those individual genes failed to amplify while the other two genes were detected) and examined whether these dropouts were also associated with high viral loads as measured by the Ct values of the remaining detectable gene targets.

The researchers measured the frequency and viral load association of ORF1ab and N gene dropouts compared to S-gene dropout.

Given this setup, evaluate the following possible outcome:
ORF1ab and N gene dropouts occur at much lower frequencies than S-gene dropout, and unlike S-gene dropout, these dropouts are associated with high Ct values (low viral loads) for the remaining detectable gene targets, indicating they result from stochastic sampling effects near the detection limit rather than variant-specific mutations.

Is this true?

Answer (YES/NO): NO